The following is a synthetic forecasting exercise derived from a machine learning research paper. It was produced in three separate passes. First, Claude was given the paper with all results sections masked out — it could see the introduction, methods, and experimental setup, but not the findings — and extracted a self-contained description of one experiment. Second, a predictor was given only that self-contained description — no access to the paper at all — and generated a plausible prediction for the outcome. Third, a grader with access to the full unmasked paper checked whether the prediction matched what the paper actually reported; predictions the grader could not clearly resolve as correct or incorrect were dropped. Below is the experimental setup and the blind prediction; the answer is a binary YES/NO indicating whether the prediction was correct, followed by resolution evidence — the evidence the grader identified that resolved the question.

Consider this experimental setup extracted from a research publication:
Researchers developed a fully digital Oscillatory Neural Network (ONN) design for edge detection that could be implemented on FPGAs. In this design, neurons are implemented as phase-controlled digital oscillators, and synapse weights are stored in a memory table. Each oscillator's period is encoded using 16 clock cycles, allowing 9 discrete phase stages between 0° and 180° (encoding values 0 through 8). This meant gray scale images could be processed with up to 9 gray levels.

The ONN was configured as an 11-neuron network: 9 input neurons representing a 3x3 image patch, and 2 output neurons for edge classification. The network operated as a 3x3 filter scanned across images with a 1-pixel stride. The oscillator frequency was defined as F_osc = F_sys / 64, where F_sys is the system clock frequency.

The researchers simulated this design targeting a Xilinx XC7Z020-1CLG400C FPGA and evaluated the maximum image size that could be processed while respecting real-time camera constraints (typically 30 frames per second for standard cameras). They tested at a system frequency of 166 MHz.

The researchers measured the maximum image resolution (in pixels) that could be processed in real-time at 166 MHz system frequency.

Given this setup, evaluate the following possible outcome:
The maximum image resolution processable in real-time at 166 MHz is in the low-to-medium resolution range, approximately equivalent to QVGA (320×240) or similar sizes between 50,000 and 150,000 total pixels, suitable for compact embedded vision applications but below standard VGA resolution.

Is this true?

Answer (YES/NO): NO